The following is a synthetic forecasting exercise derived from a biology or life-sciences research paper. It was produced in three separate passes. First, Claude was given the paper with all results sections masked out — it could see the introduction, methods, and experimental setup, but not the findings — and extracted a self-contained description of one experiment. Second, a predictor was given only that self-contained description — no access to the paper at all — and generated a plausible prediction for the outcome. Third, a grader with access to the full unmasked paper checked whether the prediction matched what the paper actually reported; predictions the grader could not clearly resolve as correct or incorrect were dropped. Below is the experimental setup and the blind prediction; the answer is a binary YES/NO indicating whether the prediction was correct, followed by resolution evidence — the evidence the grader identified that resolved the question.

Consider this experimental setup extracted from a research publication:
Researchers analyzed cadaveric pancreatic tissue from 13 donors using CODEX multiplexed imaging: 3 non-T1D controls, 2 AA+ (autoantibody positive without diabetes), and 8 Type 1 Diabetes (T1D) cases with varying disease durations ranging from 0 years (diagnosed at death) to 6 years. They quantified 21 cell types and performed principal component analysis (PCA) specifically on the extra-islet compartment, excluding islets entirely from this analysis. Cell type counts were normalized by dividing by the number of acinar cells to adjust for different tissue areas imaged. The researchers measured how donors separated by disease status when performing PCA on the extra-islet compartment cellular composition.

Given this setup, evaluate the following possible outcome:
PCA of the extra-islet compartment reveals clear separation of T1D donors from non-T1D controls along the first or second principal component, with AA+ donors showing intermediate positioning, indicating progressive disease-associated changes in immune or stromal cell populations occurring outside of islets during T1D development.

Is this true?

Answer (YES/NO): NO